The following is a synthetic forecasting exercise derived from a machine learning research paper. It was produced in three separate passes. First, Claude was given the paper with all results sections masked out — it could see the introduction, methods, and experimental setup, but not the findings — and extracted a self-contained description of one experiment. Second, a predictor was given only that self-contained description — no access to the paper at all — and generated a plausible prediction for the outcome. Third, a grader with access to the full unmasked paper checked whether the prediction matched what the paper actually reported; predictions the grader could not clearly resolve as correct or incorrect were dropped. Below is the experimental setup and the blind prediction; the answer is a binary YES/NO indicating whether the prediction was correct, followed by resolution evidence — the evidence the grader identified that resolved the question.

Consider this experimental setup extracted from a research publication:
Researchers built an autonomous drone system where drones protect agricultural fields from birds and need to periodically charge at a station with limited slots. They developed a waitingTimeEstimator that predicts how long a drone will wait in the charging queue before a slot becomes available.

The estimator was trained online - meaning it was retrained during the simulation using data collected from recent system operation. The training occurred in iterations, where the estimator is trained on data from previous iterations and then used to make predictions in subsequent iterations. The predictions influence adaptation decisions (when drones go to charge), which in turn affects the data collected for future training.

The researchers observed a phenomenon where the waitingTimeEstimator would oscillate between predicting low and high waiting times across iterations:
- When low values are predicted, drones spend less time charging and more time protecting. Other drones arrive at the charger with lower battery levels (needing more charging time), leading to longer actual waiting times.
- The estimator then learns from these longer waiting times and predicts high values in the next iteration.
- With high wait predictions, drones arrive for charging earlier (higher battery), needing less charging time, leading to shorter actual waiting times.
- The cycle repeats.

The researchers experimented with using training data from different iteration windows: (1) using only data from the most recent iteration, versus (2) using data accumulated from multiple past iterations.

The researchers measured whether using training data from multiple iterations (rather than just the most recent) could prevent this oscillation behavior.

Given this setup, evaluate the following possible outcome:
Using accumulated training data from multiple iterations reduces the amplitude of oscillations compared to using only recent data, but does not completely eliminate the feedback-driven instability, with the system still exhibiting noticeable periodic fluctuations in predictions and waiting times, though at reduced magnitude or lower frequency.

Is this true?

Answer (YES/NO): NO